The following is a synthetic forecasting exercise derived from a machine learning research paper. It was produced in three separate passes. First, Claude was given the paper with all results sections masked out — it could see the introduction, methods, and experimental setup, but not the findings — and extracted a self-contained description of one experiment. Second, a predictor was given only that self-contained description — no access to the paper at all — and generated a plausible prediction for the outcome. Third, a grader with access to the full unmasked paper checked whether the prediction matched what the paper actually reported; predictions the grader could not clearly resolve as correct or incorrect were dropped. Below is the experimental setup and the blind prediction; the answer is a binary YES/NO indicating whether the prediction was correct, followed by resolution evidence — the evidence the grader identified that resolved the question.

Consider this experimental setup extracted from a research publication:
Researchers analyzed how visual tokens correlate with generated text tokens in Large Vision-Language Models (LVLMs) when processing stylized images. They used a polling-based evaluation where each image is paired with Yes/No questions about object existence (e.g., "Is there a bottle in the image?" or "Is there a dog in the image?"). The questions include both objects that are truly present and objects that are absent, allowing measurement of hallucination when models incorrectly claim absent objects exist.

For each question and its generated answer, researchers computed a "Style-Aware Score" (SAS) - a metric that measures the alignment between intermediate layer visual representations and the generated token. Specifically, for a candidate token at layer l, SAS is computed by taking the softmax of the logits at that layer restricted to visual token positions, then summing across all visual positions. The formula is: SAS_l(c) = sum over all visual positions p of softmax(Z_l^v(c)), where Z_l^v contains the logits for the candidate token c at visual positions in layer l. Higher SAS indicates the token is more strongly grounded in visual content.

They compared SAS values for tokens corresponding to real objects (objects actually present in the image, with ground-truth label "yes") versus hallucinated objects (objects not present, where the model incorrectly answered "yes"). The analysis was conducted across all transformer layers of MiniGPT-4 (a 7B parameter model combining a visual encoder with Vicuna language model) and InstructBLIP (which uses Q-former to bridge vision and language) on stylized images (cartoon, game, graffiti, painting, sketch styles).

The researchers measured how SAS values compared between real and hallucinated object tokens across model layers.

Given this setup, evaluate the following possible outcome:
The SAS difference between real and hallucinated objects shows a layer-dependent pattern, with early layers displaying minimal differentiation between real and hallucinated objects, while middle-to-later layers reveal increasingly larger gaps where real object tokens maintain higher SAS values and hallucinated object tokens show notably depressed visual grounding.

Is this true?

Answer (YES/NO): NO